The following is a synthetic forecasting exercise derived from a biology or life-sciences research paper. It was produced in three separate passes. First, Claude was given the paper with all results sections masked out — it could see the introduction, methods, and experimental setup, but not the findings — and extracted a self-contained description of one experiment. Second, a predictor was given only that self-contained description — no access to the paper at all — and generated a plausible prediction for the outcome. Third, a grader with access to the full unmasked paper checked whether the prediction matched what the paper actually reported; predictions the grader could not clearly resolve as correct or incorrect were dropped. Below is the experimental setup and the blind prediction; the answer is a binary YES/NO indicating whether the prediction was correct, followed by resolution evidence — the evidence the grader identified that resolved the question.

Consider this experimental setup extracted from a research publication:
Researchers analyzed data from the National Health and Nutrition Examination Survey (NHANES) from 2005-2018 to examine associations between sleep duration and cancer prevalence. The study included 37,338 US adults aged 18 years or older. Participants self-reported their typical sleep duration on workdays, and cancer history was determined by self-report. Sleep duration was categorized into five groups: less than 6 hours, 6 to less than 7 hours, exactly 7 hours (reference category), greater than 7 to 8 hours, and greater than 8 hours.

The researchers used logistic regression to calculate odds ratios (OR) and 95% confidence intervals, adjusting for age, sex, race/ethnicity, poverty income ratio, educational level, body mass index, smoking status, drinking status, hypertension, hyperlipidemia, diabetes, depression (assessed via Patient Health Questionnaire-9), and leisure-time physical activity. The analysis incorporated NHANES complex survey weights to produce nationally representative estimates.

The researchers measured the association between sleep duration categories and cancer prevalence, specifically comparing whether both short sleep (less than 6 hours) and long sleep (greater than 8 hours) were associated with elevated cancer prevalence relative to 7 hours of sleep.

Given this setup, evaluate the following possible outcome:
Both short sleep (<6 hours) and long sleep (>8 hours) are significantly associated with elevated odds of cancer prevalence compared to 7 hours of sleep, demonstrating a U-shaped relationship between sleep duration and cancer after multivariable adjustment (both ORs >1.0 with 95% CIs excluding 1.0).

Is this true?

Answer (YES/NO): NO